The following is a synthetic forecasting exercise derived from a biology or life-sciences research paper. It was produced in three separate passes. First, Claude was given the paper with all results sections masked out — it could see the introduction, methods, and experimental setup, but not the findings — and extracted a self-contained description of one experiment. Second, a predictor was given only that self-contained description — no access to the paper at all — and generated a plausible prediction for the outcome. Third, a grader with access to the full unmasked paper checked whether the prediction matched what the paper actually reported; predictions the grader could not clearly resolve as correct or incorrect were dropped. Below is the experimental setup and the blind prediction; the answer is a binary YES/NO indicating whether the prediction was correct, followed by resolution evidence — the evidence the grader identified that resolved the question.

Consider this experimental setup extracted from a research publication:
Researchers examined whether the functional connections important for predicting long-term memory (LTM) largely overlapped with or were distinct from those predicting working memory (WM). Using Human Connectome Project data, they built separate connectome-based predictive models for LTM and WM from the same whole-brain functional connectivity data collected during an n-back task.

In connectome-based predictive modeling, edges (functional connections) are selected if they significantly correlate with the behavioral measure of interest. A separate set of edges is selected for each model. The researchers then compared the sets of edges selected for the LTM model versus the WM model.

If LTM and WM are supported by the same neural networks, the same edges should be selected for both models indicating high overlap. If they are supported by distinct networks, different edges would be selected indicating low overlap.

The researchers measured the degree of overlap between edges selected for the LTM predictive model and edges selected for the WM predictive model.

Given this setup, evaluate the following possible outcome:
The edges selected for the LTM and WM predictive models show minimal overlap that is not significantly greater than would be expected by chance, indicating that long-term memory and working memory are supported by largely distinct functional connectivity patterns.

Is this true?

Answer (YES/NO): NO